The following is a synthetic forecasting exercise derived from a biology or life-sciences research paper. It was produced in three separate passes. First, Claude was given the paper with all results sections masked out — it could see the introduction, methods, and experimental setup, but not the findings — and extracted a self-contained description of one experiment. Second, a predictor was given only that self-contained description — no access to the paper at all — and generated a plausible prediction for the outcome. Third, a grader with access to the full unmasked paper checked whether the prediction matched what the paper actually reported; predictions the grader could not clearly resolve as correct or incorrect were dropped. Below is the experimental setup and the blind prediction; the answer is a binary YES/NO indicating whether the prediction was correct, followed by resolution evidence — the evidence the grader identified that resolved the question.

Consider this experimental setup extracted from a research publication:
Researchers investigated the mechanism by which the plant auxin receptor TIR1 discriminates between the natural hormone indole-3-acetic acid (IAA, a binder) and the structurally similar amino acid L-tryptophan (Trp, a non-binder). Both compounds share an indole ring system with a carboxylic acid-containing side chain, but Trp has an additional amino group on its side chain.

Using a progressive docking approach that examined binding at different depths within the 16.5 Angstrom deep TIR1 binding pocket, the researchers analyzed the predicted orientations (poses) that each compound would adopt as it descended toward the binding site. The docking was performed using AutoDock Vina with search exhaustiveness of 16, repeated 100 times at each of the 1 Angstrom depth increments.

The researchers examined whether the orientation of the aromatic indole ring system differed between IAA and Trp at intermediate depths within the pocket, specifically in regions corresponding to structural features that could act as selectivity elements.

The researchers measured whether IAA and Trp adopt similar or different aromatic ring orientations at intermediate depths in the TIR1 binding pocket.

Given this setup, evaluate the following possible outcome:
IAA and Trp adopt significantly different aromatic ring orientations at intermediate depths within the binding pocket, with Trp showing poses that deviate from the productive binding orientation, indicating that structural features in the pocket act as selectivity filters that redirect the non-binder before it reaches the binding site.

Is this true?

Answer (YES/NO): YES